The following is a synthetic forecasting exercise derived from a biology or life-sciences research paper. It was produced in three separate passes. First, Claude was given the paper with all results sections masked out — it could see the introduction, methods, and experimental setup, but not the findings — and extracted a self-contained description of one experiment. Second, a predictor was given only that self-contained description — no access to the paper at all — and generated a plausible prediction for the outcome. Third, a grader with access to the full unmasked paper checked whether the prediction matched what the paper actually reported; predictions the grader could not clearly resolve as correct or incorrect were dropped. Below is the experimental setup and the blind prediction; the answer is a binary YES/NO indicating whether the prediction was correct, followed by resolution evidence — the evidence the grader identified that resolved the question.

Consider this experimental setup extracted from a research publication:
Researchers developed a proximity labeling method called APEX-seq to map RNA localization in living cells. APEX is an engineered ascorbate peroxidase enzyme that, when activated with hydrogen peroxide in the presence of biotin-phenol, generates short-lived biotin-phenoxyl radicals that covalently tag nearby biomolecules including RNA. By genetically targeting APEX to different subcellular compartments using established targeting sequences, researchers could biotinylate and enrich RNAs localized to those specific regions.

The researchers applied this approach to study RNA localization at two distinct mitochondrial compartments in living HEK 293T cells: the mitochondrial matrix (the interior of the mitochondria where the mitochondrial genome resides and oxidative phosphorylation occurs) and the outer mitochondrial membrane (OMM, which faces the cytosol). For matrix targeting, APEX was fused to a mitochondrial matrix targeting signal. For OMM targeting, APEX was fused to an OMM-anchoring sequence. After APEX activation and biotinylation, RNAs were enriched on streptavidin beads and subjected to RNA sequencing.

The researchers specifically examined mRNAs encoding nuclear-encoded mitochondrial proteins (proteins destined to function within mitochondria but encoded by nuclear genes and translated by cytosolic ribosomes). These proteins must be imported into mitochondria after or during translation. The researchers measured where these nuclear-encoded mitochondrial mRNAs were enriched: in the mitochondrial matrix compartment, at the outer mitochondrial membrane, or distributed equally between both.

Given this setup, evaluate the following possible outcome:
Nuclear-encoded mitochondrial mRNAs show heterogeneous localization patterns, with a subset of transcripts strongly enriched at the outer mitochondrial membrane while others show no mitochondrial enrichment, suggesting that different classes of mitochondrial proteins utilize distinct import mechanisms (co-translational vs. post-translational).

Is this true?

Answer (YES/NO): NO